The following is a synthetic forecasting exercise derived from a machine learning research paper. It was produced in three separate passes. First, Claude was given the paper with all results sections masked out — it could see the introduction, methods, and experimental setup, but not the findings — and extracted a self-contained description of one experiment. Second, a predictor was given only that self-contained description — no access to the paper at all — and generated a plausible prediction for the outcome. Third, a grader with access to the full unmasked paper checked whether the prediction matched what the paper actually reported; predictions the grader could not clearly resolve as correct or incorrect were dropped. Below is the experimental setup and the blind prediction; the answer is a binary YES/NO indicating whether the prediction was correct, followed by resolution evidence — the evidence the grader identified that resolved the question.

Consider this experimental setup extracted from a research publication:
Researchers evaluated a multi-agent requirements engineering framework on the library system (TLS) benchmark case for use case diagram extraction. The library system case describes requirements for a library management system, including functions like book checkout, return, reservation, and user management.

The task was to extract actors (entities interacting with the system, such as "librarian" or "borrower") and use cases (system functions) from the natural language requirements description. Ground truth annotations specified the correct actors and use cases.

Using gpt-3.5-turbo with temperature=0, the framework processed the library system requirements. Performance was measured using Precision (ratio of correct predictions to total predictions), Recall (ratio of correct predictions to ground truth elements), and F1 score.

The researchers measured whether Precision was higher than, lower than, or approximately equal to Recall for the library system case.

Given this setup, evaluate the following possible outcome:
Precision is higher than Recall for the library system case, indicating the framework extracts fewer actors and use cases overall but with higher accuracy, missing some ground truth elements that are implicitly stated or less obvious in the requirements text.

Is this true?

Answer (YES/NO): YES